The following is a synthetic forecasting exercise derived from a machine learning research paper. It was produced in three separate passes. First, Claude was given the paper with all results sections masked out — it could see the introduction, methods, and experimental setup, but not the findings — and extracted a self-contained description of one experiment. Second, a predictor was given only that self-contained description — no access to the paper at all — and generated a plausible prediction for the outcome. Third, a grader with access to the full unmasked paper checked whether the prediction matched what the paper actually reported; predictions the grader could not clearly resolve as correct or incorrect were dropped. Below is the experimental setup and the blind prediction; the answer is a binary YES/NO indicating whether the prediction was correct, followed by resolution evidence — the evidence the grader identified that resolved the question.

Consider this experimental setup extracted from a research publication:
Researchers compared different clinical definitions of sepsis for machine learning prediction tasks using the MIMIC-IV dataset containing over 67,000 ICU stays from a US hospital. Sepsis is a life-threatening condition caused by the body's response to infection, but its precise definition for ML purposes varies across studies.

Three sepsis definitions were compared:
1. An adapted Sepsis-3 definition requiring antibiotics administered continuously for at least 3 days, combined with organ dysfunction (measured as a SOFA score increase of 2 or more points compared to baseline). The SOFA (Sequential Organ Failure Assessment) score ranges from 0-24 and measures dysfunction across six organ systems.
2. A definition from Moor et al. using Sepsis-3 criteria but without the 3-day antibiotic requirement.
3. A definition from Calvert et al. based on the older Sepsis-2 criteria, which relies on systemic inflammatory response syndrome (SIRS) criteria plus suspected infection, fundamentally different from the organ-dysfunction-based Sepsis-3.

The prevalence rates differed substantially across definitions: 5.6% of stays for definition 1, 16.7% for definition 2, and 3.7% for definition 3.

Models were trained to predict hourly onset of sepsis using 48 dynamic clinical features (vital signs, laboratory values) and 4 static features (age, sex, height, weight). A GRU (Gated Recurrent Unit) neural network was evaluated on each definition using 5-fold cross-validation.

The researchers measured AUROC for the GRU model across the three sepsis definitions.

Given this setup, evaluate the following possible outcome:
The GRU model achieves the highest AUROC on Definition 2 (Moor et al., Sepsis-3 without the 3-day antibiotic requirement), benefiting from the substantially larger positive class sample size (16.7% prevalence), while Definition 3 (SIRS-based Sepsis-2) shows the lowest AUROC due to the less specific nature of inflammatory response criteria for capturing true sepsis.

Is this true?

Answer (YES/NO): NO